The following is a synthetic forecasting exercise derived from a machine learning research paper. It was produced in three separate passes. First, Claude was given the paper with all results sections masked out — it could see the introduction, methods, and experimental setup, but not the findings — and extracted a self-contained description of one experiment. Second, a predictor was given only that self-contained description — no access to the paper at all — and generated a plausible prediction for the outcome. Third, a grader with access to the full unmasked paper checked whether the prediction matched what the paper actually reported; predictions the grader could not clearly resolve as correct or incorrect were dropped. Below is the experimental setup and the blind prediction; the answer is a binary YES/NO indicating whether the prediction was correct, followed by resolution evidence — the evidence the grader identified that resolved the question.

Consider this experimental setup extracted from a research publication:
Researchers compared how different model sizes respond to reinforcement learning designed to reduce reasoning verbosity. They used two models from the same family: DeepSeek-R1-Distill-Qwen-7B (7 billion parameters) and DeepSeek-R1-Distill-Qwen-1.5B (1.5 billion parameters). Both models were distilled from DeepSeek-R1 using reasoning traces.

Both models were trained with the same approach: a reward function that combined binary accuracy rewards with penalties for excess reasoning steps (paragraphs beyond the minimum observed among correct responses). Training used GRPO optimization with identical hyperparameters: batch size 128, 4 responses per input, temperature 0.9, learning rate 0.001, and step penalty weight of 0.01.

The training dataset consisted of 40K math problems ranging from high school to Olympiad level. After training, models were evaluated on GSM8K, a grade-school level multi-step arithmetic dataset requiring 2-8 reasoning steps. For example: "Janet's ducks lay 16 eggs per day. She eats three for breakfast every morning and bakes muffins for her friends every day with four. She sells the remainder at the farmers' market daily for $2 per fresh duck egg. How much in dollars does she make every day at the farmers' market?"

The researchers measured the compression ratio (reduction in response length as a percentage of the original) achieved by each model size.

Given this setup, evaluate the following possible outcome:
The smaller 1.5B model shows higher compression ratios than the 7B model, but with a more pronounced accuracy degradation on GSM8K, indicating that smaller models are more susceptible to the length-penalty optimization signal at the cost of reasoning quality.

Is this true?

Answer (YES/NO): NO